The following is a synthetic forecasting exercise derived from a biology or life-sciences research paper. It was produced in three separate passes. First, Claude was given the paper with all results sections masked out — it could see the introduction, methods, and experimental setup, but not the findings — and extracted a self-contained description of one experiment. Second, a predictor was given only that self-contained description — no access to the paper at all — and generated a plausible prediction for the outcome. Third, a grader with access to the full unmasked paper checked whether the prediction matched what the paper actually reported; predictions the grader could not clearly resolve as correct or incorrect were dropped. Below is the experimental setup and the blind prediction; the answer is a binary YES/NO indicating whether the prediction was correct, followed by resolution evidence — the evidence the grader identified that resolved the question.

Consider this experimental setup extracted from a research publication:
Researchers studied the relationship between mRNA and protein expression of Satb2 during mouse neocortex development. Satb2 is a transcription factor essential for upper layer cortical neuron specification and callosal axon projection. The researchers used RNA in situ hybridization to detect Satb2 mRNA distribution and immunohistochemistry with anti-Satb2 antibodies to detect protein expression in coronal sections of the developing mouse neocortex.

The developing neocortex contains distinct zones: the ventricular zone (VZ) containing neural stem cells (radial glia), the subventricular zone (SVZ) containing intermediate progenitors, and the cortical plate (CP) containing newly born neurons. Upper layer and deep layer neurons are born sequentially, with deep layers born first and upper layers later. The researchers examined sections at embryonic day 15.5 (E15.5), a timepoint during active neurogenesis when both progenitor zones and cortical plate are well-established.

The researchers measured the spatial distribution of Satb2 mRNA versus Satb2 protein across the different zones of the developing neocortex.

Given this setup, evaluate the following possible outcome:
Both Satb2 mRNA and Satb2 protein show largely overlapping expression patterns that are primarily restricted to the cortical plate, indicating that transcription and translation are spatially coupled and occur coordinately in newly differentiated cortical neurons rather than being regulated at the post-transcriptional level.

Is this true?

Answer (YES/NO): NO